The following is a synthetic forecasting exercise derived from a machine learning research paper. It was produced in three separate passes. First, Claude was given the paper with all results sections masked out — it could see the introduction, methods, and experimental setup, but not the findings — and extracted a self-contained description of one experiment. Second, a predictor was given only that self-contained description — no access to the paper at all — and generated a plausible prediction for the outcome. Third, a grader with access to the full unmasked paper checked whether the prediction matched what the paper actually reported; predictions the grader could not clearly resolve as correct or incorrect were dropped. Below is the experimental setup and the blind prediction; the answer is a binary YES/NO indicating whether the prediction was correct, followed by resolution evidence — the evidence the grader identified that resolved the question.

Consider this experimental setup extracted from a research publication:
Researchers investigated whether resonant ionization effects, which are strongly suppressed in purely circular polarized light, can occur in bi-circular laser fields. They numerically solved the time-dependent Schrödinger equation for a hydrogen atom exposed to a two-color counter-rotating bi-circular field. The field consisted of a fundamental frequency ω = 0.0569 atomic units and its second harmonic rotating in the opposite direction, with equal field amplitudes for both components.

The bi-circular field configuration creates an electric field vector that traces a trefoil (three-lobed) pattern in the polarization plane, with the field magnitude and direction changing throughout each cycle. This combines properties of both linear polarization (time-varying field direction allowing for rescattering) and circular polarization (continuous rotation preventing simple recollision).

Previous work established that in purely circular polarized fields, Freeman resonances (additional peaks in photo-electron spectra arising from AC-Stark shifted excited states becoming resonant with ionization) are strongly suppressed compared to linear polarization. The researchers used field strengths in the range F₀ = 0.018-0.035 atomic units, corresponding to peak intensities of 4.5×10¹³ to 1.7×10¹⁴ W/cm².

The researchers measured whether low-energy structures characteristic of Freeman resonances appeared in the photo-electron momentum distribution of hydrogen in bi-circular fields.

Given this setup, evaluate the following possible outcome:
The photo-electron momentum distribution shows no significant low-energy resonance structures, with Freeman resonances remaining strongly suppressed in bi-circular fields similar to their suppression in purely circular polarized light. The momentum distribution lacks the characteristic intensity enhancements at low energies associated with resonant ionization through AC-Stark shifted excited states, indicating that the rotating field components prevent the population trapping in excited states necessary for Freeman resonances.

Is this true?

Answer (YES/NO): NO